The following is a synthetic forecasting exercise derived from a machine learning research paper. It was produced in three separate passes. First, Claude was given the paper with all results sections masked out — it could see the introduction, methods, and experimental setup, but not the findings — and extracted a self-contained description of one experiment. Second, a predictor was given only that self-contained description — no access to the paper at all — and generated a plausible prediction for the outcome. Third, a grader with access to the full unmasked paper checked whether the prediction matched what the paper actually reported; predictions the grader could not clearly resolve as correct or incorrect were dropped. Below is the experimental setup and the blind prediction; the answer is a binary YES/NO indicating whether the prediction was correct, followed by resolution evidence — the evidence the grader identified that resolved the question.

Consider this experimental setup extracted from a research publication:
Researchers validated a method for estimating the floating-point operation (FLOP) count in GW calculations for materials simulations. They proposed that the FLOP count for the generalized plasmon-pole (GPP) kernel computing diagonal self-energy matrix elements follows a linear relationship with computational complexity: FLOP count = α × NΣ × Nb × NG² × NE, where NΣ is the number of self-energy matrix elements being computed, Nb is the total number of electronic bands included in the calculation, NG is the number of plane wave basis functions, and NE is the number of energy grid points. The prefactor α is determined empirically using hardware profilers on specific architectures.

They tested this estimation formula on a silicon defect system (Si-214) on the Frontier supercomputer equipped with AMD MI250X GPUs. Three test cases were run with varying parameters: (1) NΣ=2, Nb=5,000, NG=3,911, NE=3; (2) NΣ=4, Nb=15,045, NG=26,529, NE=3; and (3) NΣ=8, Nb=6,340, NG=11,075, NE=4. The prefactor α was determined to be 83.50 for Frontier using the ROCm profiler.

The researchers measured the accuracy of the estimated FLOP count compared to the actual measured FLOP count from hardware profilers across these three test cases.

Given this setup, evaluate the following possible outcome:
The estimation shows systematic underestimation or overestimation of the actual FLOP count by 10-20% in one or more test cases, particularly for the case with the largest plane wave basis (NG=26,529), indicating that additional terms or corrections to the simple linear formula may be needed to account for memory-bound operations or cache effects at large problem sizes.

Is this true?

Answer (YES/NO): NO